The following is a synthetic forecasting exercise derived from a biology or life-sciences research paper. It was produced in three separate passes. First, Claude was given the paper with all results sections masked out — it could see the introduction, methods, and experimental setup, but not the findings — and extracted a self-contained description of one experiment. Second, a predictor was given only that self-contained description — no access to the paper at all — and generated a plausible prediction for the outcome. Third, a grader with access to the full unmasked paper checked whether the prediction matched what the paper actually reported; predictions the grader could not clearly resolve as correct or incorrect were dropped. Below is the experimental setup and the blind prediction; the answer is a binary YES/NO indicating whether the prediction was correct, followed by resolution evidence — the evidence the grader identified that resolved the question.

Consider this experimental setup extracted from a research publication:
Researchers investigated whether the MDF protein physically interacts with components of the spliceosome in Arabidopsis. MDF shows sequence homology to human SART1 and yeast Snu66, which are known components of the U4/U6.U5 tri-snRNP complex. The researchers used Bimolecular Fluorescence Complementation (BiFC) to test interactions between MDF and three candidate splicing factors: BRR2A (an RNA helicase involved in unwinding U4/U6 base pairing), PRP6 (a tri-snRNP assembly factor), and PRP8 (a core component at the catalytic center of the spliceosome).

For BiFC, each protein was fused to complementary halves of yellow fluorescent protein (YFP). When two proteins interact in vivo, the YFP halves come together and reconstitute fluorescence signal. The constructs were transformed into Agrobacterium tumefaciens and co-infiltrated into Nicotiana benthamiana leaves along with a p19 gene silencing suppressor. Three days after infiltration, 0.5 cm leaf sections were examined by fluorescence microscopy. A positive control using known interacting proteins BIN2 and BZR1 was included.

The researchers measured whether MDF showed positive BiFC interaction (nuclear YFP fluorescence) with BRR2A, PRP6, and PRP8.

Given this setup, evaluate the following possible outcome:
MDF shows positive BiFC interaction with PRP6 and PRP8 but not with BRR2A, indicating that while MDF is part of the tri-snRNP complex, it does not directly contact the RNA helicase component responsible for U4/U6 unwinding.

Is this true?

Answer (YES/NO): NO